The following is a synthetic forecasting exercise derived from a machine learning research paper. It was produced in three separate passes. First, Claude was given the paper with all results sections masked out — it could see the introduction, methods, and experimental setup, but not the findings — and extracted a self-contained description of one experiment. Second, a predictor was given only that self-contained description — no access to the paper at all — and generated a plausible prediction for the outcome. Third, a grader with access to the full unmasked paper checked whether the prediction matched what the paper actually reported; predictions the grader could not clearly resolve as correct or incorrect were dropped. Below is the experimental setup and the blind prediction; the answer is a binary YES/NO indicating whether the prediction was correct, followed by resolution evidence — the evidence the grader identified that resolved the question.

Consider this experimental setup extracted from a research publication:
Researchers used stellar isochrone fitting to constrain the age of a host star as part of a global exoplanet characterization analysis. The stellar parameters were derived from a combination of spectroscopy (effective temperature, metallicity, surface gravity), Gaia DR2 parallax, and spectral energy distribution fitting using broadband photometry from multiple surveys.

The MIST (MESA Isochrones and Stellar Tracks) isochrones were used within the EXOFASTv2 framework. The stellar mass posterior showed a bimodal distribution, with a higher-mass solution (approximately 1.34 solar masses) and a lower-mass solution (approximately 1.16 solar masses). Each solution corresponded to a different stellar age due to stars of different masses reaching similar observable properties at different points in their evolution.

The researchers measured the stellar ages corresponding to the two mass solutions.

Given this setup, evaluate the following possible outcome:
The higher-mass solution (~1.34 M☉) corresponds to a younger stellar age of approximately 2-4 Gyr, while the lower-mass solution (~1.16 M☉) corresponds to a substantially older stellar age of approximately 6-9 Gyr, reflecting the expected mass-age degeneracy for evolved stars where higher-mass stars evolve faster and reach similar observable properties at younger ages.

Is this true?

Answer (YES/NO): YES